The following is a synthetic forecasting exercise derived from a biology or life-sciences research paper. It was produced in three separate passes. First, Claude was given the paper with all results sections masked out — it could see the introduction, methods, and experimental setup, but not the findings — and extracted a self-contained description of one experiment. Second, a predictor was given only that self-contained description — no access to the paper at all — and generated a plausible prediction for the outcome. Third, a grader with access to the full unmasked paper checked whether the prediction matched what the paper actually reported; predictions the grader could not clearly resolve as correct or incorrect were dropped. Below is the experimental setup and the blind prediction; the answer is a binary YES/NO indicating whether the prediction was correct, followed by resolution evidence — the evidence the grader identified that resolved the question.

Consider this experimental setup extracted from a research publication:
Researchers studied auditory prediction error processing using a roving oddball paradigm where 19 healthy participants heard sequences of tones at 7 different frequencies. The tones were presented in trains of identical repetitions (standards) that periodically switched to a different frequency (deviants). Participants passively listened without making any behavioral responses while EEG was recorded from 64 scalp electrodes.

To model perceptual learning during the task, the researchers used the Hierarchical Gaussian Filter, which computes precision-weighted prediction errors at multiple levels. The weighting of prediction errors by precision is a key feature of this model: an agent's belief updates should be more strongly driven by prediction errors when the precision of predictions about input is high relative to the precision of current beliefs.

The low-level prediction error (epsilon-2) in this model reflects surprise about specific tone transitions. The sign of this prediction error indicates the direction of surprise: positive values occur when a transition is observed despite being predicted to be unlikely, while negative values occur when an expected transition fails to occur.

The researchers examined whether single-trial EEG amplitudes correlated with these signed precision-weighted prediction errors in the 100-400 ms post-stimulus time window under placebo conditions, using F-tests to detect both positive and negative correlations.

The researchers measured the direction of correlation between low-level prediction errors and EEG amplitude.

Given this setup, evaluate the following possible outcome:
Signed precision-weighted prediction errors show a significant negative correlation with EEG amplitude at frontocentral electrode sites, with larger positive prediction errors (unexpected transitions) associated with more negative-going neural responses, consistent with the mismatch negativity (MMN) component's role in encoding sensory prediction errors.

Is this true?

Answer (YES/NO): YES